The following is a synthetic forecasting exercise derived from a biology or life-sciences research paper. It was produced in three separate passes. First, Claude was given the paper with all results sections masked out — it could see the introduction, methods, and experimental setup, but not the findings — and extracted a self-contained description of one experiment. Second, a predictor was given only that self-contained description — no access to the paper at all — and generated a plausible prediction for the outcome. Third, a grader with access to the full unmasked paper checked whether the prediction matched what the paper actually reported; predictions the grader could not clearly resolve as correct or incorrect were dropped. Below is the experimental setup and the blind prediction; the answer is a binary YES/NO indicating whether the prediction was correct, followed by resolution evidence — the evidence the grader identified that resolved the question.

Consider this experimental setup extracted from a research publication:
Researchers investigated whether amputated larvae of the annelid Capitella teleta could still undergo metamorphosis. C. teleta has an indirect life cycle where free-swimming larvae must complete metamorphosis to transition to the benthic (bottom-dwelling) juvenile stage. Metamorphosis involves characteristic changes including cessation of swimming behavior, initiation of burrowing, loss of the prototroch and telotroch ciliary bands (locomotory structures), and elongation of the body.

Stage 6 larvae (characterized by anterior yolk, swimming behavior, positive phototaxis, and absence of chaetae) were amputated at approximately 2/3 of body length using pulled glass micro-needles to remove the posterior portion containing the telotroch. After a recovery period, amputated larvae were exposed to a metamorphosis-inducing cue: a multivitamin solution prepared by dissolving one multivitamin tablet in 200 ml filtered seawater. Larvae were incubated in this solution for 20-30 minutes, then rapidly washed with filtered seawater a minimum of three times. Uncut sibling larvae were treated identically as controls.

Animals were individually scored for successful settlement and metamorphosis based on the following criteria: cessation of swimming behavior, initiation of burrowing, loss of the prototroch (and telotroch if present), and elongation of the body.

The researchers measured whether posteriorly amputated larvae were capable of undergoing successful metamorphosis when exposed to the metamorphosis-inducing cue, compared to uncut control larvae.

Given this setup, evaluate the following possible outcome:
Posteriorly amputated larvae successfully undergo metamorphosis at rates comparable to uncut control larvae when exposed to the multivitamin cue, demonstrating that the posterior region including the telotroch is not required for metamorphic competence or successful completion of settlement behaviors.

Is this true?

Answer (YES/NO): YES